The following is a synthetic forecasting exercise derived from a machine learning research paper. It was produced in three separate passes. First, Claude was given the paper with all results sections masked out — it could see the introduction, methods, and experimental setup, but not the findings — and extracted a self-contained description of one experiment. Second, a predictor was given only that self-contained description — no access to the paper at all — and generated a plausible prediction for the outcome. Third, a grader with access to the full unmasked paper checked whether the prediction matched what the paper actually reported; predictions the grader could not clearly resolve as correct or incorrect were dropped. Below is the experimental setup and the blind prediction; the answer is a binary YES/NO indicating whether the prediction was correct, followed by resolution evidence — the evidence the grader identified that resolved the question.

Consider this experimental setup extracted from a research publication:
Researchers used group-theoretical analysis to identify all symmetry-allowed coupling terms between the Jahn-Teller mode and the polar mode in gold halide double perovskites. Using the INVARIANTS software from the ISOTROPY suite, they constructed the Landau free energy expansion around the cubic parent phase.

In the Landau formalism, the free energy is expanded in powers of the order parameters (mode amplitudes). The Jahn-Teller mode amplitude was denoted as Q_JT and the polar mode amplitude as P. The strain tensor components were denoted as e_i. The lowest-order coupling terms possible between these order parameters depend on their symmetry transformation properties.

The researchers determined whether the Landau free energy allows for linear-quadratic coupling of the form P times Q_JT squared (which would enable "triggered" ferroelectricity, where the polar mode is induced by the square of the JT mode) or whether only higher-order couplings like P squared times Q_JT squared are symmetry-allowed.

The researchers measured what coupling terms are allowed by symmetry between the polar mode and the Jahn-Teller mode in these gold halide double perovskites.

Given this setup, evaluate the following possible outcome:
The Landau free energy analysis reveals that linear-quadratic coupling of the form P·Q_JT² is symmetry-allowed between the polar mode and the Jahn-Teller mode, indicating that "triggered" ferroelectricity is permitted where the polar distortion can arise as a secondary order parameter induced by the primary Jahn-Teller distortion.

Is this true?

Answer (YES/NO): NO